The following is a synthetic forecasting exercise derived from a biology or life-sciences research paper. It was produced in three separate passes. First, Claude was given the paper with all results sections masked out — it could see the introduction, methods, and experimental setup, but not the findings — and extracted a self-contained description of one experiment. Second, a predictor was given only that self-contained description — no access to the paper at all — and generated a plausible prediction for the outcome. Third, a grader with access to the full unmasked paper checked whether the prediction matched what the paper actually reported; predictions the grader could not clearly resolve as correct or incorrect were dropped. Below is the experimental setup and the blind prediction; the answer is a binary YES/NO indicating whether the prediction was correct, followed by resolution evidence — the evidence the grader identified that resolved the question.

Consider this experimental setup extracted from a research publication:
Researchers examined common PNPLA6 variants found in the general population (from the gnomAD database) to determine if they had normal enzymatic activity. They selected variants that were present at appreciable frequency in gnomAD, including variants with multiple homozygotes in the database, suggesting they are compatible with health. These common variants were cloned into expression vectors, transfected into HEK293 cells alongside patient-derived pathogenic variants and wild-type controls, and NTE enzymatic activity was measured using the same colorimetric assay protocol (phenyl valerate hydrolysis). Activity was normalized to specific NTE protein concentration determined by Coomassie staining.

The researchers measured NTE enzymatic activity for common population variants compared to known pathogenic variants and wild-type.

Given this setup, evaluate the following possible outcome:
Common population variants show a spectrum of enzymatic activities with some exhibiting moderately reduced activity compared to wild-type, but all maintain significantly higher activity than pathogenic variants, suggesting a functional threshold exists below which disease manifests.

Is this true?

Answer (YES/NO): NO